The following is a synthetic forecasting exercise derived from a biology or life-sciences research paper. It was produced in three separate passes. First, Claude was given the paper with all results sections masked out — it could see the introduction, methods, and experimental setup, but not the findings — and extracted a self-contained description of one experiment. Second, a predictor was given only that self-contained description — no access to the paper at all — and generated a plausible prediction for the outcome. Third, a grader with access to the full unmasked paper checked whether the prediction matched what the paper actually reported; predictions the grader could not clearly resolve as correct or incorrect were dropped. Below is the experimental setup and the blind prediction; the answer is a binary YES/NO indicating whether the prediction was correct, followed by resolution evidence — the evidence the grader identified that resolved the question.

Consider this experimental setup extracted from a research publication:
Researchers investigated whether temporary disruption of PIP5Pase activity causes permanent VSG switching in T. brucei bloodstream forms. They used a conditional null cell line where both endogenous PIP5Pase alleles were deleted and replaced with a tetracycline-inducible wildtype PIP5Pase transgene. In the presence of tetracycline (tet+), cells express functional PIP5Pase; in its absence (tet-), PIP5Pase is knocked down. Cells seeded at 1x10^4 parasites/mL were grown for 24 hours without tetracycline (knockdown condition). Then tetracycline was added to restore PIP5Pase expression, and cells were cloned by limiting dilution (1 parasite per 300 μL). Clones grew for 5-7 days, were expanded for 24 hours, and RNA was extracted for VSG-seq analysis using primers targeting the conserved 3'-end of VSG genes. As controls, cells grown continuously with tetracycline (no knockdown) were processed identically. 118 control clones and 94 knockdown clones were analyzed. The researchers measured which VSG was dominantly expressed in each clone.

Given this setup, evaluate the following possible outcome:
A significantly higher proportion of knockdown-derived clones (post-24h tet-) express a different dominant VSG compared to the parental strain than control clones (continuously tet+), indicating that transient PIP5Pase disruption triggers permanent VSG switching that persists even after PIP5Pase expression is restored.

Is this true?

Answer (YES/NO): YES